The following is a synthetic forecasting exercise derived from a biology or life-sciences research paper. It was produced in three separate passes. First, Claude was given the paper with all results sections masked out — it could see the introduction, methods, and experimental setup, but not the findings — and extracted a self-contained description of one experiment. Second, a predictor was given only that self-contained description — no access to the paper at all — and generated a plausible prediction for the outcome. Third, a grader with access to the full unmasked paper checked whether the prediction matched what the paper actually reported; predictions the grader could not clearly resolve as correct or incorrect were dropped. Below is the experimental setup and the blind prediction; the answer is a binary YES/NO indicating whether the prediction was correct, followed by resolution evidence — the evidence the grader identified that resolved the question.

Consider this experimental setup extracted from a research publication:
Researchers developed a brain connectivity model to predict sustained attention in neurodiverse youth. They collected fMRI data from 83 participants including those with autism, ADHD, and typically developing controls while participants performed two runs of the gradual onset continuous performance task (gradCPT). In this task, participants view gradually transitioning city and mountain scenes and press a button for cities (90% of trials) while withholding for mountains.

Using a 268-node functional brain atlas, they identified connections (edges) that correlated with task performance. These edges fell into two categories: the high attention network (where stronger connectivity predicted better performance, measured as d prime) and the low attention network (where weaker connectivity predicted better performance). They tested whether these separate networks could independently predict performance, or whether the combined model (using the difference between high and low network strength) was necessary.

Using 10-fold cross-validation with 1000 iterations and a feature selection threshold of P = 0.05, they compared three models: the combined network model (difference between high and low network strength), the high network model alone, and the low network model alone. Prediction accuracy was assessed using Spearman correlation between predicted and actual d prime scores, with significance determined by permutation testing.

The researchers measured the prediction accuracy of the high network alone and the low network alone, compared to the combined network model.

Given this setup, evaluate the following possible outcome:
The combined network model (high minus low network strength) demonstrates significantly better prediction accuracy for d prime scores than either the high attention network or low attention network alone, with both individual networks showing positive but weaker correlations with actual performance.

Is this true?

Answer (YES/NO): NO